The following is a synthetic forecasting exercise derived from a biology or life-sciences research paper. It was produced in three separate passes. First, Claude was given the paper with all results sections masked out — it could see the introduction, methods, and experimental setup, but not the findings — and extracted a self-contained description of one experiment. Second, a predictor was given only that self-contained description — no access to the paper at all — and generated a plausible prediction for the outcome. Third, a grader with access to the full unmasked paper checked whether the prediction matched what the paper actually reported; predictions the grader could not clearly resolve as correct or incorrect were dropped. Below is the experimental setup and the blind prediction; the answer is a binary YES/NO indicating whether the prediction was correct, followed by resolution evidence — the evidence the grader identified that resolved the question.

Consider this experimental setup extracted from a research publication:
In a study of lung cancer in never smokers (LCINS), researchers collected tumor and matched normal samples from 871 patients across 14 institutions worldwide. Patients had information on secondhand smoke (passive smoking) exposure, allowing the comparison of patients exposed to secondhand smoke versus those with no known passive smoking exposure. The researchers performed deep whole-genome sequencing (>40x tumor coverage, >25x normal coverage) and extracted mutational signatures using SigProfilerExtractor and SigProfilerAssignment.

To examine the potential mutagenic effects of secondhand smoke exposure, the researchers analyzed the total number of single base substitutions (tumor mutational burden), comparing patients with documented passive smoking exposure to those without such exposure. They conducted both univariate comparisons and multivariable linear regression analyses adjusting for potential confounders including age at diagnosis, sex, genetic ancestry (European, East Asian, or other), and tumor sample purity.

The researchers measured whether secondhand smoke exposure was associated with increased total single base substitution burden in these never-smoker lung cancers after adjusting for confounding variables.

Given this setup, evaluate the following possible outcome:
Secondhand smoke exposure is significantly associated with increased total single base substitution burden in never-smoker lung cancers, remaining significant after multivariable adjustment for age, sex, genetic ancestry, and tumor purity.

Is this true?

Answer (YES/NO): NO